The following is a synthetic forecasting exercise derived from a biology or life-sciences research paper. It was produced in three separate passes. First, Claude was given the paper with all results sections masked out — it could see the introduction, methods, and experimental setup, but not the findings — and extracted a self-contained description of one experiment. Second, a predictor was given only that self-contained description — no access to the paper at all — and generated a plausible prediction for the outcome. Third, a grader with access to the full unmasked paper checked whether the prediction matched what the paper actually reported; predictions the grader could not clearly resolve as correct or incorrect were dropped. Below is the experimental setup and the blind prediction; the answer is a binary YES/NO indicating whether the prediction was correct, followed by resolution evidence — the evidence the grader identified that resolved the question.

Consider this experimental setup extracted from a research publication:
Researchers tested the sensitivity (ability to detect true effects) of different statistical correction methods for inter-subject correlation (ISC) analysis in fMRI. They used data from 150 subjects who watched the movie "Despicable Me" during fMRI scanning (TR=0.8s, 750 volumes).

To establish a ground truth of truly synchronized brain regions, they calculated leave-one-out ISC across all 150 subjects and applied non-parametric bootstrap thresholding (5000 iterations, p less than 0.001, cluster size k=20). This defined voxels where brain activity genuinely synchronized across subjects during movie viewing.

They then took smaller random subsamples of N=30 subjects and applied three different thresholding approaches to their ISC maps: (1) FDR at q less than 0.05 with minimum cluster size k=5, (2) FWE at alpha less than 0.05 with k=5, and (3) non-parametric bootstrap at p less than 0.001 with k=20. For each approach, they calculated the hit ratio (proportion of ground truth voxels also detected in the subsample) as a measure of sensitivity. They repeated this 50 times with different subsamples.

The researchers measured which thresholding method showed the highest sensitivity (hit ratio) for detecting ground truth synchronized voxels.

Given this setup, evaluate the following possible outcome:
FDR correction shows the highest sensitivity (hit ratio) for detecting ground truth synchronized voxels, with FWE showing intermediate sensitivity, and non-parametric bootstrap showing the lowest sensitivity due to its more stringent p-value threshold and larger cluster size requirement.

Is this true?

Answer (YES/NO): NO